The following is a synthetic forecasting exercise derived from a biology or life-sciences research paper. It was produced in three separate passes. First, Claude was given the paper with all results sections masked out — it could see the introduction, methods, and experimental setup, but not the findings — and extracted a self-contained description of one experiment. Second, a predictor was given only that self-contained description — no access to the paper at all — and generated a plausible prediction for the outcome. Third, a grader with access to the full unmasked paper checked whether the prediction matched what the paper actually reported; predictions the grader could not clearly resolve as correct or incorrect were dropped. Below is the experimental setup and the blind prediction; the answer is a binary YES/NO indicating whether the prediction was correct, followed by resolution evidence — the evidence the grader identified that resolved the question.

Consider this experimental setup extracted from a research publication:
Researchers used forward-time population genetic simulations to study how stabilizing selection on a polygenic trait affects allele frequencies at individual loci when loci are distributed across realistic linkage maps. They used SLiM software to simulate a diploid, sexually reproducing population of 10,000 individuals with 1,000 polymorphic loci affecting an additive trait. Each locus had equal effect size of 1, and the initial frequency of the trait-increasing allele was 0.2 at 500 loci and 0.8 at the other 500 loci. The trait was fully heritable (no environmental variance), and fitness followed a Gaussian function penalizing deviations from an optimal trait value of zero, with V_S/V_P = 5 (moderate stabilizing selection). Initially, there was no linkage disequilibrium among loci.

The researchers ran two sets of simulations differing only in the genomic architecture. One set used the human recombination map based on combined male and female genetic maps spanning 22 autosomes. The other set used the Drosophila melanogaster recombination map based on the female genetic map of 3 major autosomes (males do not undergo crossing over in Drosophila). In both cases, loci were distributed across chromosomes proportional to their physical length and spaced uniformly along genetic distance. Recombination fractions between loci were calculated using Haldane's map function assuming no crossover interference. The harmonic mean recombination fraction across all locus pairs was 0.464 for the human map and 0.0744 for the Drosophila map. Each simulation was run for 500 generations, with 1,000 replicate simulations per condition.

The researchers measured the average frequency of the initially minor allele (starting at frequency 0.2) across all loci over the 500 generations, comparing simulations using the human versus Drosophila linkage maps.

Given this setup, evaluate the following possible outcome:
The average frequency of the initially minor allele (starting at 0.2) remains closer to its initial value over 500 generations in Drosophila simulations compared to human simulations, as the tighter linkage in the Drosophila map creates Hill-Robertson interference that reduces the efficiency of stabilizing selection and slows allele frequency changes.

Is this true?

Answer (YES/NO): NO